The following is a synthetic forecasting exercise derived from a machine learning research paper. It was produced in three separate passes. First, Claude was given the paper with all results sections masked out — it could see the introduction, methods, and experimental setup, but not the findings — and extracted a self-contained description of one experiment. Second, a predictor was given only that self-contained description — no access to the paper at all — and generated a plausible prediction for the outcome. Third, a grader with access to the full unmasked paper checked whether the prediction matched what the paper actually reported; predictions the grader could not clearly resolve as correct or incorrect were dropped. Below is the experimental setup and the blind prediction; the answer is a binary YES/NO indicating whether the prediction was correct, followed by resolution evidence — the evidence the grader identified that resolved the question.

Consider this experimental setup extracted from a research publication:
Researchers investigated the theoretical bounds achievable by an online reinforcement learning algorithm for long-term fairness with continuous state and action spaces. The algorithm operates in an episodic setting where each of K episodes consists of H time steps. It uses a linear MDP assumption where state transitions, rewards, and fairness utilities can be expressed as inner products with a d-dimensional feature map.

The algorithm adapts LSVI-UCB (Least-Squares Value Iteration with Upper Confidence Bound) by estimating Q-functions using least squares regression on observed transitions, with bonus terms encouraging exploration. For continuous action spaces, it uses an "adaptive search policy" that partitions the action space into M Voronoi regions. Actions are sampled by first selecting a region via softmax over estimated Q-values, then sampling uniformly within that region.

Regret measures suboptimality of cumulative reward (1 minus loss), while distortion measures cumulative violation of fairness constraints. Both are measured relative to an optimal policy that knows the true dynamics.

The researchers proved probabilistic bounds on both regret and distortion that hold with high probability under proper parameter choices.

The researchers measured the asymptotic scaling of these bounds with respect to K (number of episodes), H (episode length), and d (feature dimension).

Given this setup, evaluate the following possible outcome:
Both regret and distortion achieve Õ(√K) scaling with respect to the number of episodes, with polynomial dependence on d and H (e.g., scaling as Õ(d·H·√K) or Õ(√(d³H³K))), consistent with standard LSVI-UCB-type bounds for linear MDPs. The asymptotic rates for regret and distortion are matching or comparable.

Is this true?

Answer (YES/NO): YES